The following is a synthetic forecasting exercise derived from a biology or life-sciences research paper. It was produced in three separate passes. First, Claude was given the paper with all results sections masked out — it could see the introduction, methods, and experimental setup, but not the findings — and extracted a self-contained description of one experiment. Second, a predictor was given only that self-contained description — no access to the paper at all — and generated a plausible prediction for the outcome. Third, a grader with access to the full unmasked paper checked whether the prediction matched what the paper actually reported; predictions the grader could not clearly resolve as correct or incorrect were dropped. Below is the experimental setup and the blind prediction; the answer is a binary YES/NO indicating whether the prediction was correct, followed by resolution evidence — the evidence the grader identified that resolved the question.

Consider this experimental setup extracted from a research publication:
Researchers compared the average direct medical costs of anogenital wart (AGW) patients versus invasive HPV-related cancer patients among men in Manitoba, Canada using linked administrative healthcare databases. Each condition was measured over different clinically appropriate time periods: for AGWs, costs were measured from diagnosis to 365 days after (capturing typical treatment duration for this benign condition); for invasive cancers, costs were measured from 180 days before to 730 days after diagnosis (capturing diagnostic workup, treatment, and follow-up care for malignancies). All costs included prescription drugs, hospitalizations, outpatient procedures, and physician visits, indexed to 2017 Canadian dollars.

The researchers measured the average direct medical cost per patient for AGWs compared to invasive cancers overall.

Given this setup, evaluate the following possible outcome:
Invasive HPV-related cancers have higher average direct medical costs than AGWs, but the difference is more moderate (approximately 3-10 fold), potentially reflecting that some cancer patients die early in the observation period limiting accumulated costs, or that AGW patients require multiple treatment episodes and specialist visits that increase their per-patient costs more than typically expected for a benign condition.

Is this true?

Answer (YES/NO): NO